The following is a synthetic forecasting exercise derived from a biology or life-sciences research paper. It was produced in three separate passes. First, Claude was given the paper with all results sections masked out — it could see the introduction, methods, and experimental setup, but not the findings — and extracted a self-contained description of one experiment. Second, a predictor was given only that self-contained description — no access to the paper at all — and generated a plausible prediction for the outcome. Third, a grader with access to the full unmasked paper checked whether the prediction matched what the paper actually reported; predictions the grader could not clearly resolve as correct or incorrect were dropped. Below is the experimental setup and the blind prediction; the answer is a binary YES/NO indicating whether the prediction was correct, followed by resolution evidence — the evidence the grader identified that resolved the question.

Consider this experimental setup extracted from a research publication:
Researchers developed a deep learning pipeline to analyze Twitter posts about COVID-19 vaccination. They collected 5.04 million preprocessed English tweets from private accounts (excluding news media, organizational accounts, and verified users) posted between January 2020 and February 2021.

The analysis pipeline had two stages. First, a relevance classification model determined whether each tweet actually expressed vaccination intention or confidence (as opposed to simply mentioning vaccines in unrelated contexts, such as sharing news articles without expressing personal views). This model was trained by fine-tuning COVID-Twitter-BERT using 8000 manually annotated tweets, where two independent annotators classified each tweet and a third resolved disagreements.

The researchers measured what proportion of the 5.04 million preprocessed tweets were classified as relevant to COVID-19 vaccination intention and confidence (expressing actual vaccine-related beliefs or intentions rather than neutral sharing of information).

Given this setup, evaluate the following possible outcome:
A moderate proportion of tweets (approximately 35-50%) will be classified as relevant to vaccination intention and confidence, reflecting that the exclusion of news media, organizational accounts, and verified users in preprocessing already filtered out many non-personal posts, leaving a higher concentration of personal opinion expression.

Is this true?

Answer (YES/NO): NO